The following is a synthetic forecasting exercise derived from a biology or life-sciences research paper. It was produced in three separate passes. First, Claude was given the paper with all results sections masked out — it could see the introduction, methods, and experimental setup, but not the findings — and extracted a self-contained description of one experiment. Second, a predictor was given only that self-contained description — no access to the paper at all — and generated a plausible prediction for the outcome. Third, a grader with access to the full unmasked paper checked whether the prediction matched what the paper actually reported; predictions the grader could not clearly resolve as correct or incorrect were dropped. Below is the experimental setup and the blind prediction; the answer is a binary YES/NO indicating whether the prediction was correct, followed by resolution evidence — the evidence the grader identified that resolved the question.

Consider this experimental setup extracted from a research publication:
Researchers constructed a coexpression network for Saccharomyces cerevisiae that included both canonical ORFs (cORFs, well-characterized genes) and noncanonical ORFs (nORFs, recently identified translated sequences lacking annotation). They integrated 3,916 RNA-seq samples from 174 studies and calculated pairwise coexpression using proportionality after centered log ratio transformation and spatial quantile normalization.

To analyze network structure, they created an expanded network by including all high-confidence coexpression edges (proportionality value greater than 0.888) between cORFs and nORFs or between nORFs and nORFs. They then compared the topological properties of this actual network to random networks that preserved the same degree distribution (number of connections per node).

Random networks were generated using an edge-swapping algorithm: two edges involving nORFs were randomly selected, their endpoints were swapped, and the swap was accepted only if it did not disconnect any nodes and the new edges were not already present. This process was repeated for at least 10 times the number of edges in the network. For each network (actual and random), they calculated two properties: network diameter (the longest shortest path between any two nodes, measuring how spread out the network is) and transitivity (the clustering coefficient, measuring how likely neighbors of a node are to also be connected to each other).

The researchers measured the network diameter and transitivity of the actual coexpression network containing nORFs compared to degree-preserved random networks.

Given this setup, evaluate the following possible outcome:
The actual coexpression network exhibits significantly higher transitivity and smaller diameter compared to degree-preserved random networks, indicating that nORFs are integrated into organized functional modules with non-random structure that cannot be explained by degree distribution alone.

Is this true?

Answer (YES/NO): NO